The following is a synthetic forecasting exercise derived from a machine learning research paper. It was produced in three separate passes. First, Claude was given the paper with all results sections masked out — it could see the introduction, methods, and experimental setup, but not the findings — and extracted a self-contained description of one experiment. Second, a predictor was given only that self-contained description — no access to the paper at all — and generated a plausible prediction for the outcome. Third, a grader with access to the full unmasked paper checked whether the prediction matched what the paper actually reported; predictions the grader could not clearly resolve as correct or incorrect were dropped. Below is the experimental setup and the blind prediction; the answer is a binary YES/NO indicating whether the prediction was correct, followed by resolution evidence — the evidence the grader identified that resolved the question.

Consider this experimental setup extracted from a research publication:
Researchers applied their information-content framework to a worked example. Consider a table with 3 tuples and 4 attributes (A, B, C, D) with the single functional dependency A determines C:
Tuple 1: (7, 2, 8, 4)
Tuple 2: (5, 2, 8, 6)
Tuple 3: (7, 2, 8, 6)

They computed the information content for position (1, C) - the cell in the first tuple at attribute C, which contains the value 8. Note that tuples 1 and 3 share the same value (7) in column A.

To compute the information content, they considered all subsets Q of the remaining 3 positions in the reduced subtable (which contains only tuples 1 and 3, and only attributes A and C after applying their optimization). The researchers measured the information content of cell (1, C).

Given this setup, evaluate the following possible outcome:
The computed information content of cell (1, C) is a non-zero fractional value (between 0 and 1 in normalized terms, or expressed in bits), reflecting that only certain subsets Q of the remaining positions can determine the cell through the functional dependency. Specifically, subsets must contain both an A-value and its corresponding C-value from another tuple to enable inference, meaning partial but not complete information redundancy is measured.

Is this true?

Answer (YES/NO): YES